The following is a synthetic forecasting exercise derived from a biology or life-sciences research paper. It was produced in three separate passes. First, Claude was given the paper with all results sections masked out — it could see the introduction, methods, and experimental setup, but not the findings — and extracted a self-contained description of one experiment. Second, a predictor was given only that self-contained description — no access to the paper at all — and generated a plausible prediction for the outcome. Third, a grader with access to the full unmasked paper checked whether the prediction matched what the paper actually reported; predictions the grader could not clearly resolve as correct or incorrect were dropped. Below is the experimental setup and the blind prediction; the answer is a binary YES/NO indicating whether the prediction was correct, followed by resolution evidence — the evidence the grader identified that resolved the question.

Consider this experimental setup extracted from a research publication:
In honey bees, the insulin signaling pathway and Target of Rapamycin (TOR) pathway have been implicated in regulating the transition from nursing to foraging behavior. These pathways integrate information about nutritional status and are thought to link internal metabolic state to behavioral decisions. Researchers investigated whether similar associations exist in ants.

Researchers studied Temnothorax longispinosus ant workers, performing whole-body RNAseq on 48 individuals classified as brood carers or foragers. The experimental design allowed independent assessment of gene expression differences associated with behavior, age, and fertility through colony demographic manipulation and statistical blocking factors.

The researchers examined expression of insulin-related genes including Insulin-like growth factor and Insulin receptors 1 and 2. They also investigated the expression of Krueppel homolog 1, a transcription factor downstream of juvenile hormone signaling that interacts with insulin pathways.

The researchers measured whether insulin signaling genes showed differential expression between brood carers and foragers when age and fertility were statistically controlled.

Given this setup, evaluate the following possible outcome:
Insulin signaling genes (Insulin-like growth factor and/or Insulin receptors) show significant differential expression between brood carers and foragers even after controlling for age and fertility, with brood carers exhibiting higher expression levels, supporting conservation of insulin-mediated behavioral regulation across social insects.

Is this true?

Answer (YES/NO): NO